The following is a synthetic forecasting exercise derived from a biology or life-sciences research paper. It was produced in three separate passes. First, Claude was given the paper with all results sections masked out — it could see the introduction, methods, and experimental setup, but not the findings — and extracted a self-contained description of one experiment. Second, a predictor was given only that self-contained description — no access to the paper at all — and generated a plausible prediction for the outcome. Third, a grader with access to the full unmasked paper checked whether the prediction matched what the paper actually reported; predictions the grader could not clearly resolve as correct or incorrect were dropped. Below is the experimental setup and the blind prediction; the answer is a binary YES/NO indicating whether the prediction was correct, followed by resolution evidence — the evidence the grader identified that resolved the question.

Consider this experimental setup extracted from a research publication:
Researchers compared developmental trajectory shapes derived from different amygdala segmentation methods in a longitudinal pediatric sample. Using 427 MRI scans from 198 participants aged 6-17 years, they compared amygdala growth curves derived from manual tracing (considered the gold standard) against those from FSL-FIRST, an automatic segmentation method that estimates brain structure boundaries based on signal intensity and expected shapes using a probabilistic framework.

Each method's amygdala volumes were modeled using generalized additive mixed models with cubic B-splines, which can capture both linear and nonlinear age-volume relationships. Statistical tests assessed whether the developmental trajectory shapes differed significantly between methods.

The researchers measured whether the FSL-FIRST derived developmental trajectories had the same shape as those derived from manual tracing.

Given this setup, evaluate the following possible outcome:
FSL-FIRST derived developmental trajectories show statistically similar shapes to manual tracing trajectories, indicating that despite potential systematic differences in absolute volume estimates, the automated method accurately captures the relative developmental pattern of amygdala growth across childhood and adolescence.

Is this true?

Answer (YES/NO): NO